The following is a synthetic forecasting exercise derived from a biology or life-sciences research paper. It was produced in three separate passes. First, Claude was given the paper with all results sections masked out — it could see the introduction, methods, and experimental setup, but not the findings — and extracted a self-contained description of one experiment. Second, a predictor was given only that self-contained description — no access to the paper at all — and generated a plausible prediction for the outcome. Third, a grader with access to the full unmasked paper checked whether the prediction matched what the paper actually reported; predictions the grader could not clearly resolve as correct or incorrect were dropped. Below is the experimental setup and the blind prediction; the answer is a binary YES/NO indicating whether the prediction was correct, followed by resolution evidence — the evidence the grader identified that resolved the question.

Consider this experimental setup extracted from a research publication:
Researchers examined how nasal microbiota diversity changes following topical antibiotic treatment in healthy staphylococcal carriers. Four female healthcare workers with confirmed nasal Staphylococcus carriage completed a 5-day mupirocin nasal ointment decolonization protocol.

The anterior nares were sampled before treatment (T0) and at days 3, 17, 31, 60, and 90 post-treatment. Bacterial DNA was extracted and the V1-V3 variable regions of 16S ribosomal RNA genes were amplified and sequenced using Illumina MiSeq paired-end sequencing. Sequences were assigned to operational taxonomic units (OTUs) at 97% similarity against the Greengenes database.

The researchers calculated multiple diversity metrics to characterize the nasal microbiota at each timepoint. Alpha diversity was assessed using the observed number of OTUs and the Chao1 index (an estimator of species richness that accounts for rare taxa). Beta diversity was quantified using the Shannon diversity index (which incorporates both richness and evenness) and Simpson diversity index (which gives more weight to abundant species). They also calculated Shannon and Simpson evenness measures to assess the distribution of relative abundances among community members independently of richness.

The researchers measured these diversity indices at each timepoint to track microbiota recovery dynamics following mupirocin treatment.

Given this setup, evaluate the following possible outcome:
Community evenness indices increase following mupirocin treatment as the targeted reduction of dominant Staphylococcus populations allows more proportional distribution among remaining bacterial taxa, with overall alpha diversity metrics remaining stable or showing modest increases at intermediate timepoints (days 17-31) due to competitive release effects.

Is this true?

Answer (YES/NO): NO